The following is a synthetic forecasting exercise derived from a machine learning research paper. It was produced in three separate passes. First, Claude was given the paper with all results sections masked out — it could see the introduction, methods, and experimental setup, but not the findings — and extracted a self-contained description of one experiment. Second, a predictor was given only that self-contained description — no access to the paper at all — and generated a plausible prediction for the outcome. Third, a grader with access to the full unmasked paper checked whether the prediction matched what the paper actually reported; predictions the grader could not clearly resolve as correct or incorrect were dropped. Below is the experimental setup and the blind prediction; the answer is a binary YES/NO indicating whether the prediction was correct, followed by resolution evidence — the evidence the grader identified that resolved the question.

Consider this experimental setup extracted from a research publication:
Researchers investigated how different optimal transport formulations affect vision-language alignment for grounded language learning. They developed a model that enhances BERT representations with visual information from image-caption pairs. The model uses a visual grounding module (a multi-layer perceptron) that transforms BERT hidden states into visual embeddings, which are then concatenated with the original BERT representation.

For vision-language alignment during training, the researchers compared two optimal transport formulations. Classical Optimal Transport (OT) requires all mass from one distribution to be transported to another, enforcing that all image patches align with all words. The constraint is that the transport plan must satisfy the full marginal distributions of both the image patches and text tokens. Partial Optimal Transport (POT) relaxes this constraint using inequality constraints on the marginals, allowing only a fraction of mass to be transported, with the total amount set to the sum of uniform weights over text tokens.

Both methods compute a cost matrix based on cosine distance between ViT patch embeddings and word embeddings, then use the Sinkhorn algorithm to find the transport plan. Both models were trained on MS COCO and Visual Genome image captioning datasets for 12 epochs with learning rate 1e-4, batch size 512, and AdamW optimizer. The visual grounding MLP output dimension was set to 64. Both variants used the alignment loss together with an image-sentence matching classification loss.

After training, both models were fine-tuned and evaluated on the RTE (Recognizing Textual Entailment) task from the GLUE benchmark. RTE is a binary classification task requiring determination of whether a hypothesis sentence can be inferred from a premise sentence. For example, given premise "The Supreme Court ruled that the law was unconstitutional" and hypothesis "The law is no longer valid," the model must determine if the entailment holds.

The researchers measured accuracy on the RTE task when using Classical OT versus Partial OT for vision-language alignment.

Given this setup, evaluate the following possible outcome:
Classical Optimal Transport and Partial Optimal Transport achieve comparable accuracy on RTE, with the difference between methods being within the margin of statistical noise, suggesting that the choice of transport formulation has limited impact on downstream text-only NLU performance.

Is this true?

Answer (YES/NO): NO